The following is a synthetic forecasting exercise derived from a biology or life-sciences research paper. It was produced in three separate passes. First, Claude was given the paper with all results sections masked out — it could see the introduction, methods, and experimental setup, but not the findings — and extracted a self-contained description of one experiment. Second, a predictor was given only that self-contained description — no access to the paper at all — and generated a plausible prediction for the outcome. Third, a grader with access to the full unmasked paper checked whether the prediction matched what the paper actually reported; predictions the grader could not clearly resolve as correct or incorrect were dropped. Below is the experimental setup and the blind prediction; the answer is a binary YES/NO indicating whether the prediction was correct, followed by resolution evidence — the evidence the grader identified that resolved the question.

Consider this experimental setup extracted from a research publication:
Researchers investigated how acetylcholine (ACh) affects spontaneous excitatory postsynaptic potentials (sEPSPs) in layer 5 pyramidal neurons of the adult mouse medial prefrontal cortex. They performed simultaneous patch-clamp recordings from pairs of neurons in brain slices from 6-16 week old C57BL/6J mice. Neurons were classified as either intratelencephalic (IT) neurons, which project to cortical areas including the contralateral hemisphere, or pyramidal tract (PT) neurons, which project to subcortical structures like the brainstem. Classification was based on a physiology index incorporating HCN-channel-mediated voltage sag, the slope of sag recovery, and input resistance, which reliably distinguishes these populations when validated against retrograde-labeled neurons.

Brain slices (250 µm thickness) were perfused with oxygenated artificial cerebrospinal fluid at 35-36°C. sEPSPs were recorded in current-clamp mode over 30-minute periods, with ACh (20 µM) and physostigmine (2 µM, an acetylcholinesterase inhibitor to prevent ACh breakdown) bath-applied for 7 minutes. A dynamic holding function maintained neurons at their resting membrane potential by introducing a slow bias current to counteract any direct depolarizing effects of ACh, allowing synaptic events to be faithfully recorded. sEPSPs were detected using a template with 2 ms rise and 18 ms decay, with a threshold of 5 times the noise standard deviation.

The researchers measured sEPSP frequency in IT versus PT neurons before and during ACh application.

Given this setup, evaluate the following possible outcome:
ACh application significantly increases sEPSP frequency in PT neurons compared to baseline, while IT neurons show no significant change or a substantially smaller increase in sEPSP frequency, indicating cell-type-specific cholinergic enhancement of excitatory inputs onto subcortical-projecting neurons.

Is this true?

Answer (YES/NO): YES